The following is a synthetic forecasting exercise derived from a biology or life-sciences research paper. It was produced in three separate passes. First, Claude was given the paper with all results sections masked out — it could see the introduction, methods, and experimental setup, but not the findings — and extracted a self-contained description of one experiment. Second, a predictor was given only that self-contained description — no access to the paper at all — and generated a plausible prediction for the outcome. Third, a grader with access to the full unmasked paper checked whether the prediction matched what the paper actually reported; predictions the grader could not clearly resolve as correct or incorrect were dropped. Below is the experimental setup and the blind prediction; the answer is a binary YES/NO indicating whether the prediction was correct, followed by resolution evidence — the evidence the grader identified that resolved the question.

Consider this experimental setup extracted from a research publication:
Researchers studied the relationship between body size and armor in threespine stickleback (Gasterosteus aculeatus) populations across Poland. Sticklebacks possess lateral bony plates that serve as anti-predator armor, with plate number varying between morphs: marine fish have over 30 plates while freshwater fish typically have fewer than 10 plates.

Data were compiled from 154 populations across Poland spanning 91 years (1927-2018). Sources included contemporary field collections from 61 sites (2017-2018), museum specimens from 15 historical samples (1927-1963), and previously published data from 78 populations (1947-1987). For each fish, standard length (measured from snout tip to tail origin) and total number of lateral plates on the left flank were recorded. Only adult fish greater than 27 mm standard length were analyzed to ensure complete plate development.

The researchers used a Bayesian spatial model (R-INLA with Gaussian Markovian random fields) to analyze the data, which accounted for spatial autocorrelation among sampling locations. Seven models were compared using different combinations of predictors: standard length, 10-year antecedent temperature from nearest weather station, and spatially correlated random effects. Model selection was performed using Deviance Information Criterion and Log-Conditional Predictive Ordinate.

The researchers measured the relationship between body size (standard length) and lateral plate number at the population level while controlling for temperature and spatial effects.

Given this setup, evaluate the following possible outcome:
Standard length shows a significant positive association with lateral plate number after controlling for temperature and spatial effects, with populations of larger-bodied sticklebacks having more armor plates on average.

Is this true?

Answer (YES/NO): YES